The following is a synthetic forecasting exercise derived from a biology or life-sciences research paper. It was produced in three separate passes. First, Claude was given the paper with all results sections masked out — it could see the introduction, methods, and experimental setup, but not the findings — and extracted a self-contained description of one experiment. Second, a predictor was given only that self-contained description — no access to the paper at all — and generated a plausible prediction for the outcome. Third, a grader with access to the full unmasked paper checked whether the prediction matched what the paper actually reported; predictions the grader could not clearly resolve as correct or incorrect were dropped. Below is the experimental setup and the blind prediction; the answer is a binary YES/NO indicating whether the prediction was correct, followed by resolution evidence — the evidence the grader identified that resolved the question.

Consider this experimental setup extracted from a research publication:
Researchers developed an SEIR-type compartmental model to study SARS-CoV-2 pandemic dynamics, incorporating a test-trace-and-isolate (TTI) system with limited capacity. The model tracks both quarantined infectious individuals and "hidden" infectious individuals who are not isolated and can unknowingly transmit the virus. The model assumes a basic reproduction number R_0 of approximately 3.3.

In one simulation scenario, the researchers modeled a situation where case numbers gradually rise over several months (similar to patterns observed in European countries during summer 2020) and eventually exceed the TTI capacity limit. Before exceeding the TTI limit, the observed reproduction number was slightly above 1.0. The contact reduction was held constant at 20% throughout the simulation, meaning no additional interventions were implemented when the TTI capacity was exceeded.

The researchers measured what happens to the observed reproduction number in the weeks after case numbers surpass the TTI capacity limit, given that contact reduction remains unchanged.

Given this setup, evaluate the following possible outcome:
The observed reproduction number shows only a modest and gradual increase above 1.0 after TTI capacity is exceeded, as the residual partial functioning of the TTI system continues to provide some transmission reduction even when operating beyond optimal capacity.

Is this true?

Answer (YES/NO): NO